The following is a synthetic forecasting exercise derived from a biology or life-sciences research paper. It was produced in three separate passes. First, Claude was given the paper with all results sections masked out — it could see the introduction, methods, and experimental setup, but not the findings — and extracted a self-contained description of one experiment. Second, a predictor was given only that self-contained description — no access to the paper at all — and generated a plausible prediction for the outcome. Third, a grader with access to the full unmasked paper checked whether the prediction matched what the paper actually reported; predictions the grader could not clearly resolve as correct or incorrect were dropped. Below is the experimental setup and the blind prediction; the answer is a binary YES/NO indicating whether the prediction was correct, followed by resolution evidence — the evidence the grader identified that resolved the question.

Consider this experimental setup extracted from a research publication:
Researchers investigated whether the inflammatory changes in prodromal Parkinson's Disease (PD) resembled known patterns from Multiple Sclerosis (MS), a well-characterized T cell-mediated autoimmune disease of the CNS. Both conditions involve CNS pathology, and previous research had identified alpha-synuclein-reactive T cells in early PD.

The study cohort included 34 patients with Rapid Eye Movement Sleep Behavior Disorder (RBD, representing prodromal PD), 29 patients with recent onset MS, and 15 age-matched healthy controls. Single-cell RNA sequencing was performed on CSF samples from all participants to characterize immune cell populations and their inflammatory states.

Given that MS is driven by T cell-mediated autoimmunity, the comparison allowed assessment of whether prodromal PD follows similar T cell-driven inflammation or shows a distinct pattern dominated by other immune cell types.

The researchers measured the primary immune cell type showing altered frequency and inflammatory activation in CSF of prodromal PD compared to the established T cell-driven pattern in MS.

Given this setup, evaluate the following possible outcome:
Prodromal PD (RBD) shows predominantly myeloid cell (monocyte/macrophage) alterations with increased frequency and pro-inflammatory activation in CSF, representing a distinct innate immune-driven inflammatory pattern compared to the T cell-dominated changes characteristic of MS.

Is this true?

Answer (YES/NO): YES